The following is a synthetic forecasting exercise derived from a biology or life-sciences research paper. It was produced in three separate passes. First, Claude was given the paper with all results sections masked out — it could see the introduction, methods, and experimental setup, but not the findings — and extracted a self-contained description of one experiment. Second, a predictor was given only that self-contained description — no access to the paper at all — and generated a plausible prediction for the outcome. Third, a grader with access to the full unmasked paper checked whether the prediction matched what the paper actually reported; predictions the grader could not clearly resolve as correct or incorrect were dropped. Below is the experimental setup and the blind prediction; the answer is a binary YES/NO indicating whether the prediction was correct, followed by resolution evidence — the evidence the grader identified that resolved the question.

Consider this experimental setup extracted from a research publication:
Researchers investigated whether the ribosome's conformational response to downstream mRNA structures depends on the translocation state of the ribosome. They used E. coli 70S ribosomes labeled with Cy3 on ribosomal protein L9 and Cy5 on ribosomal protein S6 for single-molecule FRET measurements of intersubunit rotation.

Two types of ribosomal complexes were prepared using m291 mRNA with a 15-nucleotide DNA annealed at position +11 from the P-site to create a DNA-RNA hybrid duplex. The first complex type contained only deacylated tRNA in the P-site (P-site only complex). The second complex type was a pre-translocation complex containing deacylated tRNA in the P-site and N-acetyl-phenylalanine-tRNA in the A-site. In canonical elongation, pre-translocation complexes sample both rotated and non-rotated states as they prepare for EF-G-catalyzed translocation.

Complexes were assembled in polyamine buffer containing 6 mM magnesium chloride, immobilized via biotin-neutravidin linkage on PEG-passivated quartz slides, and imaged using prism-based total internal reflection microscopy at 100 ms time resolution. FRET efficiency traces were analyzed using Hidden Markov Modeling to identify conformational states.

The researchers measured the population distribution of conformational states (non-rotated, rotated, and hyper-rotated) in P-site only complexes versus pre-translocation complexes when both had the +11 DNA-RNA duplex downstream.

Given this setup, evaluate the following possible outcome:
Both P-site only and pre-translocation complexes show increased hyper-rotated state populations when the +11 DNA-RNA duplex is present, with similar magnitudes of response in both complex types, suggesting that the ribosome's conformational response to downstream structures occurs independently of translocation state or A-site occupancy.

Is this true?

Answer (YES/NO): NO